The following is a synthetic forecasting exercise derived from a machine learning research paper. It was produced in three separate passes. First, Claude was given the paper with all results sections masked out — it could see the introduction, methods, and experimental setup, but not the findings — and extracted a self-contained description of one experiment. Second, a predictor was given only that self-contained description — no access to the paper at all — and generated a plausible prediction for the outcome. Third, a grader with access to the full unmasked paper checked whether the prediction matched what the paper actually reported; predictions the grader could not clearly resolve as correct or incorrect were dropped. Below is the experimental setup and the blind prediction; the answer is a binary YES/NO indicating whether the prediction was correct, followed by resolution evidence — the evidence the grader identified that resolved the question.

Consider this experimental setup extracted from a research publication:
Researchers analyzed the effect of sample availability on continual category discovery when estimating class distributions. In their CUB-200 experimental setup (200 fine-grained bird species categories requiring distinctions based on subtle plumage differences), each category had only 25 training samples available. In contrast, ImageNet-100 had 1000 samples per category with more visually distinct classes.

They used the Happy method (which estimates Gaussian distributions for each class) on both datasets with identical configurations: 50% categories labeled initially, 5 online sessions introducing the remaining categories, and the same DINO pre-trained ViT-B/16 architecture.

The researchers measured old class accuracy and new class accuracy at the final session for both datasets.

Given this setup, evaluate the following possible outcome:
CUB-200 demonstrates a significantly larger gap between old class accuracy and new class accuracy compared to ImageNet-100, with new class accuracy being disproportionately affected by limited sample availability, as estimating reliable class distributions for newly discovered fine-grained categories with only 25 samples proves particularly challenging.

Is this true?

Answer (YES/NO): YES